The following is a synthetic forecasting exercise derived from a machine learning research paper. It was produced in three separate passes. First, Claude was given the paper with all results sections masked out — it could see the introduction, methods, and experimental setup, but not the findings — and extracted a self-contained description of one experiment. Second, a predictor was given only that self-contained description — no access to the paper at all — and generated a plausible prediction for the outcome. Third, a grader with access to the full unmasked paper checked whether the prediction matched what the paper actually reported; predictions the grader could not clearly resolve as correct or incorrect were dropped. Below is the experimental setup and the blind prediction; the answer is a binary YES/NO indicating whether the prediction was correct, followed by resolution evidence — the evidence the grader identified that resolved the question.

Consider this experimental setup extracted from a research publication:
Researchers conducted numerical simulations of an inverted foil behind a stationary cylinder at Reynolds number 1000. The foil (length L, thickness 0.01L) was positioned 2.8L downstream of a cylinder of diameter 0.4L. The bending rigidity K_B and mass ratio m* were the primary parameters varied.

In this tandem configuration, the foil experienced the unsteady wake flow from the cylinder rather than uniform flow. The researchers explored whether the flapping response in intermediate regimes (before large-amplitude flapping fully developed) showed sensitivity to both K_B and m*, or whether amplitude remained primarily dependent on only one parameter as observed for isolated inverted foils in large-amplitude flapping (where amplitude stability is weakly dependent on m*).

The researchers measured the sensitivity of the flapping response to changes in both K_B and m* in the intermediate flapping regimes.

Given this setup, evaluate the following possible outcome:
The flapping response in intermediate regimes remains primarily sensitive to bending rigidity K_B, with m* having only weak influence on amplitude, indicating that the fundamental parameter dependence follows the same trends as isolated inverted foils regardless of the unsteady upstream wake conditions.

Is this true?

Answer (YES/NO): NO